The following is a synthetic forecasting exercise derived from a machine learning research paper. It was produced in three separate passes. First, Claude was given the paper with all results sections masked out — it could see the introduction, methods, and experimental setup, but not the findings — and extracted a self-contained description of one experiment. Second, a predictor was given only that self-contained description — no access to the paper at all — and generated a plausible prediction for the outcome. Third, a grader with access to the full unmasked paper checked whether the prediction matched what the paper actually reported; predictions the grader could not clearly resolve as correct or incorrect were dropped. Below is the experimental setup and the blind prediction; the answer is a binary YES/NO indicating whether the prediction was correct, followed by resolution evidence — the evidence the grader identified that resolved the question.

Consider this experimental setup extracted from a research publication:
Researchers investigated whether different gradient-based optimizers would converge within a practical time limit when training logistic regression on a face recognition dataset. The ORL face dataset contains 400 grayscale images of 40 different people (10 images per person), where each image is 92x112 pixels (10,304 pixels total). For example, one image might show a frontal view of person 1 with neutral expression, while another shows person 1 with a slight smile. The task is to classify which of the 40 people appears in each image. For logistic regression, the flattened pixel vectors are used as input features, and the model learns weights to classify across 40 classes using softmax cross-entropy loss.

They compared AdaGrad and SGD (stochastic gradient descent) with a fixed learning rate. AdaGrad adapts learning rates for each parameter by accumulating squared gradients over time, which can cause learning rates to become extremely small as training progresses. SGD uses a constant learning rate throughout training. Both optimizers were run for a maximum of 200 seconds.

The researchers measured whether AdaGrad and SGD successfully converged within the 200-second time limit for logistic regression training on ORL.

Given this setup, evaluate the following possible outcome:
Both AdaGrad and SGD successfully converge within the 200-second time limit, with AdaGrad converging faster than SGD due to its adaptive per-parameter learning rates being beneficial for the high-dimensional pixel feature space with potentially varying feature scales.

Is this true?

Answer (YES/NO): NO